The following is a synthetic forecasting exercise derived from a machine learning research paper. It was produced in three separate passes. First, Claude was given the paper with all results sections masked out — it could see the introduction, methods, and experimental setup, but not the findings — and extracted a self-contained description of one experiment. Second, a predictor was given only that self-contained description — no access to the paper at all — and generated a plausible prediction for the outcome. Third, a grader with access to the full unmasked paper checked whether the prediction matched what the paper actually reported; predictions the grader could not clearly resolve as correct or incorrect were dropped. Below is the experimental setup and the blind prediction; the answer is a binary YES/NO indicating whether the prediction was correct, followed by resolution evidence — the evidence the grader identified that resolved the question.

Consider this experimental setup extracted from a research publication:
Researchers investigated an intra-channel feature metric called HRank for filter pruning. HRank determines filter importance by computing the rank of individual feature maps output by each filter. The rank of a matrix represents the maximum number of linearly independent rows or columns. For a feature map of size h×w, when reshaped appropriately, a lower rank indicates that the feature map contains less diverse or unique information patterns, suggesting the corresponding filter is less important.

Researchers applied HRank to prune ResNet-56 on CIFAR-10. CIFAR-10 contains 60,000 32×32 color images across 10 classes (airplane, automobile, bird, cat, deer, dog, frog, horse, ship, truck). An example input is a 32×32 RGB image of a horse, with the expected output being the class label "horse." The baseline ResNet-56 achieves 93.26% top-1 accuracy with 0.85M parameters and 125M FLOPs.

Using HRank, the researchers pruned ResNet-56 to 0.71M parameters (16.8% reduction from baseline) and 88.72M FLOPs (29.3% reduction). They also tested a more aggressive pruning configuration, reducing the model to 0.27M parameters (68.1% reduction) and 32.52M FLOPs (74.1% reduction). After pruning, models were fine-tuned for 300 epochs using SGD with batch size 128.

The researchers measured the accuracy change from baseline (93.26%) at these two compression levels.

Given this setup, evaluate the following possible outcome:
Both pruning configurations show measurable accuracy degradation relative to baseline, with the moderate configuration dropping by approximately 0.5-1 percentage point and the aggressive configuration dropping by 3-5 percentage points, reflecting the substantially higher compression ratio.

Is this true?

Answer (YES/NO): NO